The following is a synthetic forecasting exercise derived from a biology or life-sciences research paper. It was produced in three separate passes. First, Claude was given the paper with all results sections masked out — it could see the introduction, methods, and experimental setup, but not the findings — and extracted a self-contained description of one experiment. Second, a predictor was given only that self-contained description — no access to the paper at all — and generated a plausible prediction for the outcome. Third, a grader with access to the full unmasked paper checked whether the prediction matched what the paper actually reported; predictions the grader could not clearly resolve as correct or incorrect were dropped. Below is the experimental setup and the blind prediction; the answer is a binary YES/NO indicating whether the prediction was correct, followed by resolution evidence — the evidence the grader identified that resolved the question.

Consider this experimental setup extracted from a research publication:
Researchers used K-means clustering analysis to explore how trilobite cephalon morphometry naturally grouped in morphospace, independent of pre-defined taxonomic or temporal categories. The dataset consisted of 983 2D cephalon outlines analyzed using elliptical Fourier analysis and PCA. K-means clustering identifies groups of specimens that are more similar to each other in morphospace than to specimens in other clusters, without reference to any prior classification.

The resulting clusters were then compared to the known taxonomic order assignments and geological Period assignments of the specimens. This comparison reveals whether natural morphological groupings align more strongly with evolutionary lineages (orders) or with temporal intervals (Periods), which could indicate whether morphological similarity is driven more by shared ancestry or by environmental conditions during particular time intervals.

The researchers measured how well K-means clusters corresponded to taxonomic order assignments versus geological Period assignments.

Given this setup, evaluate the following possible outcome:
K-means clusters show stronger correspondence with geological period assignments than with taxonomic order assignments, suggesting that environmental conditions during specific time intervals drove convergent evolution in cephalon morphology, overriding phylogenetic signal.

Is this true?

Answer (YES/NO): NO